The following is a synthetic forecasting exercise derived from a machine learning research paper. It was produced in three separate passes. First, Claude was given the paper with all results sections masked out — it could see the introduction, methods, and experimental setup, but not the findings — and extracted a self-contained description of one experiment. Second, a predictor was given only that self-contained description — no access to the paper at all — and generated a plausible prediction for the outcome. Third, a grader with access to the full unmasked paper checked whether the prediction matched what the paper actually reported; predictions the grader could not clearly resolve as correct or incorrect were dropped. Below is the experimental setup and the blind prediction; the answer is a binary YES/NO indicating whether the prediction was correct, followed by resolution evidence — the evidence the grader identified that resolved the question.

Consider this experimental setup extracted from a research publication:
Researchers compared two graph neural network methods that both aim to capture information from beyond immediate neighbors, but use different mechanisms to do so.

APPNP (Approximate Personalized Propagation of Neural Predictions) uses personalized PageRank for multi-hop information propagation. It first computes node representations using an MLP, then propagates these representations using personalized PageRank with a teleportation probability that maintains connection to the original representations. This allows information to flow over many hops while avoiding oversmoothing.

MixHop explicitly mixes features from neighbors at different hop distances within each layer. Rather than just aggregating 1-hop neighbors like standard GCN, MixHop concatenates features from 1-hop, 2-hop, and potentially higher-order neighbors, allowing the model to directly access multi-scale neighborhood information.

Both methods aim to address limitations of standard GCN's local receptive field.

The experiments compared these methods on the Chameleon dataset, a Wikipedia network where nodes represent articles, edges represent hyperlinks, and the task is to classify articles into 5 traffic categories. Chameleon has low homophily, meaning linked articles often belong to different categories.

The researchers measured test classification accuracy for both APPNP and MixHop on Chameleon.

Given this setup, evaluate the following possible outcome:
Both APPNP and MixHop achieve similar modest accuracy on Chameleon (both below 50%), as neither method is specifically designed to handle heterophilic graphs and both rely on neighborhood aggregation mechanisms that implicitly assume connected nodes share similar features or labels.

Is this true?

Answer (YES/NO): NO